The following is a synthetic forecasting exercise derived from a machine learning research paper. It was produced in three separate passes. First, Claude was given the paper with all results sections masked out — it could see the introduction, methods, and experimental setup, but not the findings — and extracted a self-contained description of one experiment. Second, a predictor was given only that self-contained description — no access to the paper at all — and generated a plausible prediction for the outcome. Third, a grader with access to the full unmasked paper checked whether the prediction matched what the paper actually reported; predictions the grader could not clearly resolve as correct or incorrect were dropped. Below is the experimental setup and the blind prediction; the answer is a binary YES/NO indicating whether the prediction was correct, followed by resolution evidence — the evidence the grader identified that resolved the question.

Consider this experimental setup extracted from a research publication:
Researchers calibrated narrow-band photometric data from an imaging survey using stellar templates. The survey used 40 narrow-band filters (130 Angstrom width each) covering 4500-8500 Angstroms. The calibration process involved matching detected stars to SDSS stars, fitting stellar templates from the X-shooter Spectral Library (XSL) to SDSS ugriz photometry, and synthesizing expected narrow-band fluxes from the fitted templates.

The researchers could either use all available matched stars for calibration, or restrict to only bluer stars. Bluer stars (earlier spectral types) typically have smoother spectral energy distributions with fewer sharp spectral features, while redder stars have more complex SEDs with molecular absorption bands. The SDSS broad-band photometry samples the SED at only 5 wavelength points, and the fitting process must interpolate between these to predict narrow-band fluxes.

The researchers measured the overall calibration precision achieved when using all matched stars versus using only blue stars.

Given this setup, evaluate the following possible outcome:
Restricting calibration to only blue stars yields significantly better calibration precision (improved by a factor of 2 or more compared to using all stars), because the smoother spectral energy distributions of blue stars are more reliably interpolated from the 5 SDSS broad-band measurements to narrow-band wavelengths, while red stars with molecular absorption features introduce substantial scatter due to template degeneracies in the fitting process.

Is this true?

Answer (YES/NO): NO